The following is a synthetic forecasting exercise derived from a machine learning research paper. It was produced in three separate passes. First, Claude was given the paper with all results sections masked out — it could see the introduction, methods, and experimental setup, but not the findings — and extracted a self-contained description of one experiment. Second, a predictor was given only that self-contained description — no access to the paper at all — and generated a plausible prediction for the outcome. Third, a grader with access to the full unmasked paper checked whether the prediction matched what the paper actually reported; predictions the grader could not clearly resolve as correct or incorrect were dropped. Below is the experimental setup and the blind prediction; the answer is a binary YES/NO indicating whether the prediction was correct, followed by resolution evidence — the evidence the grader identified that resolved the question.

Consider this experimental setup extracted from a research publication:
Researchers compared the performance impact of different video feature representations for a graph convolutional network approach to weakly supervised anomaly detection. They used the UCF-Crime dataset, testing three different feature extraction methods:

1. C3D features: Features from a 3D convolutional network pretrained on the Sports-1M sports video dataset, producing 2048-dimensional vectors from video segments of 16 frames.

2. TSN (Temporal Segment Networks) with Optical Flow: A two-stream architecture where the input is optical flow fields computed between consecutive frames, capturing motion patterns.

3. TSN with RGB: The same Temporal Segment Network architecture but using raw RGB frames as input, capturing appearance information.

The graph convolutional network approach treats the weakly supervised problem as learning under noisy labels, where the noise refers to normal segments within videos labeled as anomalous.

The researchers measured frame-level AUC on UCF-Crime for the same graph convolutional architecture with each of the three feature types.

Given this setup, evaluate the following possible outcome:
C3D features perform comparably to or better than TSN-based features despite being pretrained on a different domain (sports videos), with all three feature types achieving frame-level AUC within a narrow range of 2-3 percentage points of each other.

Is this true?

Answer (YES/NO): NO